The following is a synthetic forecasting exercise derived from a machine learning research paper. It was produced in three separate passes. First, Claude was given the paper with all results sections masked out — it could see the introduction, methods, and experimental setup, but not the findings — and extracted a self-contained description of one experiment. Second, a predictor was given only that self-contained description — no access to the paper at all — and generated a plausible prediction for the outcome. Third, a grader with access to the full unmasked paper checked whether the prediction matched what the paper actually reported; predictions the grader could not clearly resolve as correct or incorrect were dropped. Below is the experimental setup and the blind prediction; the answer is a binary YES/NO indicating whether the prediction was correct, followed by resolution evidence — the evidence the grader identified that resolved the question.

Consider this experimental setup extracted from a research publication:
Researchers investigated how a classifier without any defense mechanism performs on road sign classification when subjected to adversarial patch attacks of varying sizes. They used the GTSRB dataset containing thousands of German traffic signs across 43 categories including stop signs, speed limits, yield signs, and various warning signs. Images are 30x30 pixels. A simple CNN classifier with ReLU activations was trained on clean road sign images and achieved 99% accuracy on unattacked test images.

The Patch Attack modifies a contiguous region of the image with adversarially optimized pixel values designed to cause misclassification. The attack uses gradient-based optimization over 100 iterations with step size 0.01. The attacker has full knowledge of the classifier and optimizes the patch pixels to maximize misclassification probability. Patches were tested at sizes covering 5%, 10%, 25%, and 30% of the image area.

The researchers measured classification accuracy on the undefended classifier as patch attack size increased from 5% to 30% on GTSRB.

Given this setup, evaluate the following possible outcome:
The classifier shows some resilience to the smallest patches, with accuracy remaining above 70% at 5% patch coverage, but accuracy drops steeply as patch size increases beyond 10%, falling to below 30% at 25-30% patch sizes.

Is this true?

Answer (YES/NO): NO